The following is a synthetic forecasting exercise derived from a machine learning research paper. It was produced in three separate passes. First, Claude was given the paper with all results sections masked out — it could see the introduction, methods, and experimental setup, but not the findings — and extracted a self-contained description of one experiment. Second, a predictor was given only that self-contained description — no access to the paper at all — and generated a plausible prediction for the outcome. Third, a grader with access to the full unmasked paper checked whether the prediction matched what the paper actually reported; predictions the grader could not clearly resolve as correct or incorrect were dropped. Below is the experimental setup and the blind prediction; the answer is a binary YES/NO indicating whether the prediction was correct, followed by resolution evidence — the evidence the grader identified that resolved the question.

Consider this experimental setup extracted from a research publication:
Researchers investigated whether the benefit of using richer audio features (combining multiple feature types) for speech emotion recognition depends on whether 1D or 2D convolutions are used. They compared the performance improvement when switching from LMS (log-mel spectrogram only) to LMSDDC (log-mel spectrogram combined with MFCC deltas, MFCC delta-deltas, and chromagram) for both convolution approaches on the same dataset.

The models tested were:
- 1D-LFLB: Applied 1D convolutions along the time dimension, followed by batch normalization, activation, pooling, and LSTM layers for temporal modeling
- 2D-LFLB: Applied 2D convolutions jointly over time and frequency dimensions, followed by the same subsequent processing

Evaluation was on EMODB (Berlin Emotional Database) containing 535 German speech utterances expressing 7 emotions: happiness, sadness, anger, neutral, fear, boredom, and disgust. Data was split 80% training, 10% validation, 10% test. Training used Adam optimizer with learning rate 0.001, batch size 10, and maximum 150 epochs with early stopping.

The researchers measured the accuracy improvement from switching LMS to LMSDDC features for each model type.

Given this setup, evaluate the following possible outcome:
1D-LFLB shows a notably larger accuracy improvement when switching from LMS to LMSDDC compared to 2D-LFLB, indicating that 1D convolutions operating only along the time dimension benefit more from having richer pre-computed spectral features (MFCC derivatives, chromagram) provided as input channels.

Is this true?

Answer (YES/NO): YES